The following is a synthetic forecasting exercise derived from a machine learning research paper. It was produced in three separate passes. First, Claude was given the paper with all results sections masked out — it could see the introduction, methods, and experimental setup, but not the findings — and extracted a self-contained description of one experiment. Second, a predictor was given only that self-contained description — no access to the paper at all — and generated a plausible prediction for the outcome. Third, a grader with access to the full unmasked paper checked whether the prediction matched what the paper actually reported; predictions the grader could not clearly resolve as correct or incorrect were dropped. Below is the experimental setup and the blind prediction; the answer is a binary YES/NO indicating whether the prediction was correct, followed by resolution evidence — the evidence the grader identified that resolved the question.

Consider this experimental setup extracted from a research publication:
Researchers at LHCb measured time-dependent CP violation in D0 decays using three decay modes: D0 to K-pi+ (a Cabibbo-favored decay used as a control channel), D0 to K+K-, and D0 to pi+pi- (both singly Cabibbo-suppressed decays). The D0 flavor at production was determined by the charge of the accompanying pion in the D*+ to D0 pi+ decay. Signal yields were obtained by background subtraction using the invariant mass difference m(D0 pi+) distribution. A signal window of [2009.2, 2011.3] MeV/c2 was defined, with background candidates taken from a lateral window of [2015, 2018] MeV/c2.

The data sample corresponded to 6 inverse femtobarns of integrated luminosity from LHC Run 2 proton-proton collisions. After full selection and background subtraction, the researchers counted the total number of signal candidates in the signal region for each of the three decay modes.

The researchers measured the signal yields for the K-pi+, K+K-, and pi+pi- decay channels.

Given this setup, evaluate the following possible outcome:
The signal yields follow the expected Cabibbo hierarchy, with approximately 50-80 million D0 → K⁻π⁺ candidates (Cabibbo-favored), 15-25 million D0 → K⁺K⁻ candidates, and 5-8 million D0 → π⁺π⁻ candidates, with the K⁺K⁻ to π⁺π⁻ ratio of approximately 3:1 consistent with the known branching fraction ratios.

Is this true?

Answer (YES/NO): NO